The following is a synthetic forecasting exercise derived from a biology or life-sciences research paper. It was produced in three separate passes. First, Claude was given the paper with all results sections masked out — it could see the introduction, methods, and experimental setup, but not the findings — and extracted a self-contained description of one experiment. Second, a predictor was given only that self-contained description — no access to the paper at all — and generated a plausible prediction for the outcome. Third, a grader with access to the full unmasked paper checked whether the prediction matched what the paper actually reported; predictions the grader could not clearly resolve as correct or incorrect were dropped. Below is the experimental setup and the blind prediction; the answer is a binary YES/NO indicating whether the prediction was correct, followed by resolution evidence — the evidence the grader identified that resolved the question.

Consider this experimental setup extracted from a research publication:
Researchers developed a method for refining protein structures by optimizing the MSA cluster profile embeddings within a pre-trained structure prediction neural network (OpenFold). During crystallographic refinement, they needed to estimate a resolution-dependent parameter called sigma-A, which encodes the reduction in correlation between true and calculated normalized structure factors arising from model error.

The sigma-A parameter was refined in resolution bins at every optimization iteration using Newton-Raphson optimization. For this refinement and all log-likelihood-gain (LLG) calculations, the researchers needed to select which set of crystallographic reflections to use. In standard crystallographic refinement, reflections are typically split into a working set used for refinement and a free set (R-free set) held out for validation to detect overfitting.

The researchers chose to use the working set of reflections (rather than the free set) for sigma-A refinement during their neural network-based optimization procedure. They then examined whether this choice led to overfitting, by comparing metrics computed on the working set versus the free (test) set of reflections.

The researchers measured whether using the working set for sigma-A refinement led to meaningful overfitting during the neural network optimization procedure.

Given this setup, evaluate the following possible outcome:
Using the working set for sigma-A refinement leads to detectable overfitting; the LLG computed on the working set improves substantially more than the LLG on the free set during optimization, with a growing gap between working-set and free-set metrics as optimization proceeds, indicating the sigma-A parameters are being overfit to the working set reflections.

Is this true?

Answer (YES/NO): NO